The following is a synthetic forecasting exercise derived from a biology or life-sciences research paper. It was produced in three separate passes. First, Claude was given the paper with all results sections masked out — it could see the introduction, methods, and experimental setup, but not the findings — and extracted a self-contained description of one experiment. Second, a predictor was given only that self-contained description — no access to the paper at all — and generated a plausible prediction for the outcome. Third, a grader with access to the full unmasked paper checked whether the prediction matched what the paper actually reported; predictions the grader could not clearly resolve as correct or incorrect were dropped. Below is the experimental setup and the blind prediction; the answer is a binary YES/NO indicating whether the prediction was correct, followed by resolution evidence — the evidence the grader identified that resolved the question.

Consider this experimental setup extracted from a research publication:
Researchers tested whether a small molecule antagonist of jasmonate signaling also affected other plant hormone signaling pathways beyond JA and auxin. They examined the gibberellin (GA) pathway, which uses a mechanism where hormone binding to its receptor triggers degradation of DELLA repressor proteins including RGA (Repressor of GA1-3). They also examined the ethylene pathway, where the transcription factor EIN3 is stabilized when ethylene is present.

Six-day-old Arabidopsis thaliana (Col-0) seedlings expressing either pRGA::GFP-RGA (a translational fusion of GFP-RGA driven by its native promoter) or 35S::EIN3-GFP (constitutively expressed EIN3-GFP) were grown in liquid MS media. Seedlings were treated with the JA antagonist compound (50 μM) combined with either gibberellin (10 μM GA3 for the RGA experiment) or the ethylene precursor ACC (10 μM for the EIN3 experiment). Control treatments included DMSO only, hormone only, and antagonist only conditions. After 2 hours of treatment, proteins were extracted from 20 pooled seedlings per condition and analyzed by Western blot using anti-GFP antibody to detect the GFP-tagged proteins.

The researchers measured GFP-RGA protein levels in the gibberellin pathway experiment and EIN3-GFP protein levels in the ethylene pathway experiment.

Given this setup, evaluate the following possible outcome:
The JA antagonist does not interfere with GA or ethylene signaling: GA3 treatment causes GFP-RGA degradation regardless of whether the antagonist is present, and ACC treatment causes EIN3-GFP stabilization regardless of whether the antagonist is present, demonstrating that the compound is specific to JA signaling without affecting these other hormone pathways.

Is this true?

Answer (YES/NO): NO